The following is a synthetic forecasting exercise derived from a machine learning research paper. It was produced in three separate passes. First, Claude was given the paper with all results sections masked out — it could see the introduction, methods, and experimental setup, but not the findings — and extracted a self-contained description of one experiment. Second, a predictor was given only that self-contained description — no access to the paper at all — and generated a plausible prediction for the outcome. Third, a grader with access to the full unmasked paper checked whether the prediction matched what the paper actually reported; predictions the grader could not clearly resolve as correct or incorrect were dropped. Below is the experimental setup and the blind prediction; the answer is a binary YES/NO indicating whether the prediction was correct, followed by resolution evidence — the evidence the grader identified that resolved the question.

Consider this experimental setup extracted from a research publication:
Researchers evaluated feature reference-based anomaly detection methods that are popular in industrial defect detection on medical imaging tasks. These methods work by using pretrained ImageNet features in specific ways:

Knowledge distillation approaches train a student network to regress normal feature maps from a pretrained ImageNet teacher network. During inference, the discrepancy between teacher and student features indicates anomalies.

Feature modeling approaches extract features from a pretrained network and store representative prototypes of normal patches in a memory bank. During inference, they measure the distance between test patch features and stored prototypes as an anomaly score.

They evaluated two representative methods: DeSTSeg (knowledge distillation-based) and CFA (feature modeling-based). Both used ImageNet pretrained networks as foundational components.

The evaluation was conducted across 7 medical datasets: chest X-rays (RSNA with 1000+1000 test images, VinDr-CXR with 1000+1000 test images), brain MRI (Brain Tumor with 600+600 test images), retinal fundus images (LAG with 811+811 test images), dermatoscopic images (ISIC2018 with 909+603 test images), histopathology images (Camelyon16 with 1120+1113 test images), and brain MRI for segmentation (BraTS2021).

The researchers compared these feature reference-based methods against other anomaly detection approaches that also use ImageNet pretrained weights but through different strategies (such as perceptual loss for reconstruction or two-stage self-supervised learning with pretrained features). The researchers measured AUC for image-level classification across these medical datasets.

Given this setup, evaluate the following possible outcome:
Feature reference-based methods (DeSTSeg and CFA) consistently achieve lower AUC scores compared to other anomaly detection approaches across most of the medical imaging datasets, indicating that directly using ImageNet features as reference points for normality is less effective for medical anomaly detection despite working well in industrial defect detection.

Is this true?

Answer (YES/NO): YES